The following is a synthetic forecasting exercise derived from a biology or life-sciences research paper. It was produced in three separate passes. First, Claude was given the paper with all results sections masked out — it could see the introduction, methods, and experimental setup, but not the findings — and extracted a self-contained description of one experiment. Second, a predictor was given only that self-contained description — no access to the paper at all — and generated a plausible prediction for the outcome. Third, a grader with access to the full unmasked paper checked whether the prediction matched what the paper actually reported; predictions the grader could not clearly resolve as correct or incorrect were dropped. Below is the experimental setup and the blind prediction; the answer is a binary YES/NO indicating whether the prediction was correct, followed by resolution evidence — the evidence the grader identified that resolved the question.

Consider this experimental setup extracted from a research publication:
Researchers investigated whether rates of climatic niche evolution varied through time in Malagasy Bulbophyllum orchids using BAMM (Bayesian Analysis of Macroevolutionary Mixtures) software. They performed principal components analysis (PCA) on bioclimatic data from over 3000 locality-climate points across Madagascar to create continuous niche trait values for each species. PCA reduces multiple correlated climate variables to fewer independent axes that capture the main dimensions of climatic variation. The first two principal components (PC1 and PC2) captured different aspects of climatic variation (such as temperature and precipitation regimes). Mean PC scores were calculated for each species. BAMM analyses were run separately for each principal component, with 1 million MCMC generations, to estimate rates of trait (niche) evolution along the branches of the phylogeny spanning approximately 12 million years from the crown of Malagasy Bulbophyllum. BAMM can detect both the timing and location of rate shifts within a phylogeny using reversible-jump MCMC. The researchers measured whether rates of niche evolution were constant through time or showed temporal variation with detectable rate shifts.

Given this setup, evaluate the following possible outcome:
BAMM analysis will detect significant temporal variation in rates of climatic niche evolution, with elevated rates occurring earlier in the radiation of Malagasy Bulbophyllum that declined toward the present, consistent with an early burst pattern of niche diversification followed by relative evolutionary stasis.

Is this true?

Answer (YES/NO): NO